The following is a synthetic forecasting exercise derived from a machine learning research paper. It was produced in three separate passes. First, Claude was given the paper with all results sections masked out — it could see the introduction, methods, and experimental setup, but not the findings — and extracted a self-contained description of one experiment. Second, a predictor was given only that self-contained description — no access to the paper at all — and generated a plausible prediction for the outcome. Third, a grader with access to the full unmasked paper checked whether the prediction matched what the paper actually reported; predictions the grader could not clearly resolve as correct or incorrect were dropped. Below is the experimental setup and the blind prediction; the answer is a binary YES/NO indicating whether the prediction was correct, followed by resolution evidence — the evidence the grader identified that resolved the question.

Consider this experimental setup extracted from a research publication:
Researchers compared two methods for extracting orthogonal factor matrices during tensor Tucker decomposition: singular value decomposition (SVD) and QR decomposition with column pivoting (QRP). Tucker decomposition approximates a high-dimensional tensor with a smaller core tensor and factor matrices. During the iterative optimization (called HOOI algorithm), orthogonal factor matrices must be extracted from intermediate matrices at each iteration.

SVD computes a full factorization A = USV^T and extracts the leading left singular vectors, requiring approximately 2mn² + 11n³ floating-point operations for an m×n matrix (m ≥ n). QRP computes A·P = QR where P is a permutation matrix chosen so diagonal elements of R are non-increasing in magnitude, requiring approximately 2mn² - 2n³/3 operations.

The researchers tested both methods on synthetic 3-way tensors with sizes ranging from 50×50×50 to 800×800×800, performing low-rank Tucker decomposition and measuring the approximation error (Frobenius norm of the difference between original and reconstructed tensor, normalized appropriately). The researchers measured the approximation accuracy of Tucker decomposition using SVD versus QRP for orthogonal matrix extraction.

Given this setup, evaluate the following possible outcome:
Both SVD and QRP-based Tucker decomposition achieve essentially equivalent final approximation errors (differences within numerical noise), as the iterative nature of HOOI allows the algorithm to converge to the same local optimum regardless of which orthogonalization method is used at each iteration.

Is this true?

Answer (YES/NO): YES